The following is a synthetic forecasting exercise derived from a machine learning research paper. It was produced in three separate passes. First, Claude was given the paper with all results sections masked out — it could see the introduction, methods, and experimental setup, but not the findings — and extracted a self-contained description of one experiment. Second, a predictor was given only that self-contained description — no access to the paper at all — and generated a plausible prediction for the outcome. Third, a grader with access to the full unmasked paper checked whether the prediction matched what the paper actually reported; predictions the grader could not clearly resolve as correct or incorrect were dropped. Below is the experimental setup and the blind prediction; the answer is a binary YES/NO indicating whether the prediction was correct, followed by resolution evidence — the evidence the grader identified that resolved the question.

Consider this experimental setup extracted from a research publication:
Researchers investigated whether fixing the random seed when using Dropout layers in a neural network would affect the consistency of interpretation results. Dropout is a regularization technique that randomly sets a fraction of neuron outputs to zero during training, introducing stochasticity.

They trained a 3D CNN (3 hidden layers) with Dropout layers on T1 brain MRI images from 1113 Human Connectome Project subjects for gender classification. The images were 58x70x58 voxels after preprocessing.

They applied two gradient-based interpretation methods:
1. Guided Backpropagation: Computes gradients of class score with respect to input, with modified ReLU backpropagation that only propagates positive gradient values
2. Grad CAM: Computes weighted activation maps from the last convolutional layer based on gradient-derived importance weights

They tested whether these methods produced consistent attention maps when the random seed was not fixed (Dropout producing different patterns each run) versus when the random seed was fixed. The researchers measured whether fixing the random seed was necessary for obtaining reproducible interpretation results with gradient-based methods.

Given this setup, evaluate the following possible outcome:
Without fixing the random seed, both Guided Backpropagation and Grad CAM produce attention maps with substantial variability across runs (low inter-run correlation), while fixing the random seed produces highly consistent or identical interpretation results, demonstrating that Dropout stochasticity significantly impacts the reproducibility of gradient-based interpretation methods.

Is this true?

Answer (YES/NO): YES